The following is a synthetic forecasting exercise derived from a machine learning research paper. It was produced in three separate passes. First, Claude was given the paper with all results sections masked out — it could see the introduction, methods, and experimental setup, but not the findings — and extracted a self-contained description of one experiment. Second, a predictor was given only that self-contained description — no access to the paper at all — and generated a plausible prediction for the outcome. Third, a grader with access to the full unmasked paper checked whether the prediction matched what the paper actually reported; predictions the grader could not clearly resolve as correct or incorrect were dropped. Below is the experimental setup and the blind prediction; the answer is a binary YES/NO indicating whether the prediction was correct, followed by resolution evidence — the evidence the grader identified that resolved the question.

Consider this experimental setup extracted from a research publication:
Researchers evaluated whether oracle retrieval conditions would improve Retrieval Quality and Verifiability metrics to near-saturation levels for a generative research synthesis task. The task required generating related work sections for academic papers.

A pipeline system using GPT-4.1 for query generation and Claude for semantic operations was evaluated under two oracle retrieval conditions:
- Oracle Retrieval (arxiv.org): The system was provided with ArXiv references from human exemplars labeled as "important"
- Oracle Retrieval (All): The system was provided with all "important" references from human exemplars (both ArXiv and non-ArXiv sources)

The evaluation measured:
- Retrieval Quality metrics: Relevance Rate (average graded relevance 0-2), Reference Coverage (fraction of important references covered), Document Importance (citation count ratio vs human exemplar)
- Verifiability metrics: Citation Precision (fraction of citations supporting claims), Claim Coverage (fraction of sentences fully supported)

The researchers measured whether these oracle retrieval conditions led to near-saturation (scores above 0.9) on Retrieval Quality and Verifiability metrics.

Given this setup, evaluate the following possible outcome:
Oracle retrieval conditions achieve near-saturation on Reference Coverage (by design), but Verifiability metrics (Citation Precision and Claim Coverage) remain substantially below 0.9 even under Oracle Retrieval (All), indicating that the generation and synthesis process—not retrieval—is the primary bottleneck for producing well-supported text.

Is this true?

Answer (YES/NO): NO